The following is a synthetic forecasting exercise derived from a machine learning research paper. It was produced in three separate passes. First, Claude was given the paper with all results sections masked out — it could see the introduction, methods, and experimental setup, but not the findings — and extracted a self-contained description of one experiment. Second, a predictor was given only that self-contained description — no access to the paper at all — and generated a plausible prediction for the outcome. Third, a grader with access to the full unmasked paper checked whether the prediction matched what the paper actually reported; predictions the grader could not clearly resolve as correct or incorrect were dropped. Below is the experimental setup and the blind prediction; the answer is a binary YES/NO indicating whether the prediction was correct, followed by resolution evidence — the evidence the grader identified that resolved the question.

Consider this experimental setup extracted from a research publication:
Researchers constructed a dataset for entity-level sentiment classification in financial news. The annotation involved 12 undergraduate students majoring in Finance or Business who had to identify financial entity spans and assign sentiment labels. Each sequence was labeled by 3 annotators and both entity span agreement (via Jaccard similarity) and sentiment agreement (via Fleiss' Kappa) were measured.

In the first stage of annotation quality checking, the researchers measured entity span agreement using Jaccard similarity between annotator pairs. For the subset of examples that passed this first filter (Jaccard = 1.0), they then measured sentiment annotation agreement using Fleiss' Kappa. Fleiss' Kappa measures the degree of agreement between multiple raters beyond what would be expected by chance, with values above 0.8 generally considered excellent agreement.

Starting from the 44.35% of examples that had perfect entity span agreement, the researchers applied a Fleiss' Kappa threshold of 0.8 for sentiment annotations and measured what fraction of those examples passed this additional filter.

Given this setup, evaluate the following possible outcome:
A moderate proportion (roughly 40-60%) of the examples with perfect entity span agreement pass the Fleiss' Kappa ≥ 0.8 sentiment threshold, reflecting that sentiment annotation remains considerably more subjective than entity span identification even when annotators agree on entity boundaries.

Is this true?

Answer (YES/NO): YES